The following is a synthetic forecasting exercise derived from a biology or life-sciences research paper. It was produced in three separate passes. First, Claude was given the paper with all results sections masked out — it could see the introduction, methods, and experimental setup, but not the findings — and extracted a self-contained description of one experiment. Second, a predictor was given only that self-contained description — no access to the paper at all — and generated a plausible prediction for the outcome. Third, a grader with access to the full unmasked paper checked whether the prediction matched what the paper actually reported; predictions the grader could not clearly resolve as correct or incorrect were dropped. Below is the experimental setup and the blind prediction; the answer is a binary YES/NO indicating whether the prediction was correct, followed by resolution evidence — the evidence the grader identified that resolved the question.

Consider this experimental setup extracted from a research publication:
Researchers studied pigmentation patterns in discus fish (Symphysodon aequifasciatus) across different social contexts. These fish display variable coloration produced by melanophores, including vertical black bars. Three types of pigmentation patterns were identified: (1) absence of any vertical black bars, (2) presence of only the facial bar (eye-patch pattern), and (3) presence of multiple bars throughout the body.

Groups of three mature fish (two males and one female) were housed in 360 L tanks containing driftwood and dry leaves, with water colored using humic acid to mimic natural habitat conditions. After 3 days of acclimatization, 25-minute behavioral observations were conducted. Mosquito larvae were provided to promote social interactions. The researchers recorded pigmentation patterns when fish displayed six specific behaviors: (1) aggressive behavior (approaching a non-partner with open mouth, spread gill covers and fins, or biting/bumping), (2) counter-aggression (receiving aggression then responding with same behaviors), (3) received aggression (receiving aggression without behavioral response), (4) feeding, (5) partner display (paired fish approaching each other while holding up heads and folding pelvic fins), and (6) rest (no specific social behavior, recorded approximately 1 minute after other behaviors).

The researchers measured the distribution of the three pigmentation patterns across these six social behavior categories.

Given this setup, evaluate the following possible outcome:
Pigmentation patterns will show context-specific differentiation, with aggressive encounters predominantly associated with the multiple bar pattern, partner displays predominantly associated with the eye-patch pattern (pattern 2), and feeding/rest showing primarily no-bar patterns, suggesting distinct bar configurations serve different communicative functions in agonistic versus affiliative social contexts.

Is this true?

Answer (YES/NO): NO